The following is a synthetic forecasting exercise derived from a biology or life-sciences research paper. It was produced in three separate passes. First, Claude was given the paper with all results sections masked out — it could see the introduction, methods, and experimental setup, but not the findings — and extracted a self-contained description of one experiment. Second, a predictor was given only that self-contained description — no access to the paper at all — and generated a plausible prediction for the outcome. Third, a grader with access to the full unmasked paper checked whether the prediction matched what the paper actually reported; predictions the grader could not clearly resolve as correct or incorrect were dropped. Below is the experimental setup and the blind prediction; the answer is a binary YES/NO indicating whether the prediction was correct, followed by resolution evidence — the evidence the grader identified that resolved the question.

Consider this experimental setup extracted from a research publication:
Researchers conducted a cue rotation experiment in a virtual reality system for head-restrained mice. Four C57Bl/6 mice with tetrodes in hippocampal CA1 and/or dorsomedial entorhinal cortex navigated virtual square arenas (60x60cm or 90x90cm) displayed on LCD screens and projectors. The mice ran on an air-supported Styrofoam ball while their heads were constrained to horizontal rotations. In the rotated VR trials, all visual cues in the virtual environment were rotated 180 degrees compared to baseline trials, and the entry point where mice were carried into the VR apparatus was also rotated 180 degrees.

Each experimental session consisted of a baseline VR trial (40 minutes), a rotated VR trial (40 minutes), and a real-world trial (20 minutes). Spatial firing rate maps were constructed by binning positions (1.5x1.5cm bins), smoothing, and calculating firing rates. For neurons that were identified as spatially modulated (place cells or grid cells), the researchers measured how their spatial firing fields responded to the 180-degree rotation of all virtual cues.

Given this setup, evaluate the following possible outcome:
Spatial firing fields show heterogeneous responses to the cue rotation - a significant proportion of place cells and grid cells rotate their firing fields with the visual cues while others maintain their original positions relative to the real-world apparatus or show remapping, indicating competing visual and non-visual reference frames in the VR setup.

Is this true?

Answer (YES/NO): NO